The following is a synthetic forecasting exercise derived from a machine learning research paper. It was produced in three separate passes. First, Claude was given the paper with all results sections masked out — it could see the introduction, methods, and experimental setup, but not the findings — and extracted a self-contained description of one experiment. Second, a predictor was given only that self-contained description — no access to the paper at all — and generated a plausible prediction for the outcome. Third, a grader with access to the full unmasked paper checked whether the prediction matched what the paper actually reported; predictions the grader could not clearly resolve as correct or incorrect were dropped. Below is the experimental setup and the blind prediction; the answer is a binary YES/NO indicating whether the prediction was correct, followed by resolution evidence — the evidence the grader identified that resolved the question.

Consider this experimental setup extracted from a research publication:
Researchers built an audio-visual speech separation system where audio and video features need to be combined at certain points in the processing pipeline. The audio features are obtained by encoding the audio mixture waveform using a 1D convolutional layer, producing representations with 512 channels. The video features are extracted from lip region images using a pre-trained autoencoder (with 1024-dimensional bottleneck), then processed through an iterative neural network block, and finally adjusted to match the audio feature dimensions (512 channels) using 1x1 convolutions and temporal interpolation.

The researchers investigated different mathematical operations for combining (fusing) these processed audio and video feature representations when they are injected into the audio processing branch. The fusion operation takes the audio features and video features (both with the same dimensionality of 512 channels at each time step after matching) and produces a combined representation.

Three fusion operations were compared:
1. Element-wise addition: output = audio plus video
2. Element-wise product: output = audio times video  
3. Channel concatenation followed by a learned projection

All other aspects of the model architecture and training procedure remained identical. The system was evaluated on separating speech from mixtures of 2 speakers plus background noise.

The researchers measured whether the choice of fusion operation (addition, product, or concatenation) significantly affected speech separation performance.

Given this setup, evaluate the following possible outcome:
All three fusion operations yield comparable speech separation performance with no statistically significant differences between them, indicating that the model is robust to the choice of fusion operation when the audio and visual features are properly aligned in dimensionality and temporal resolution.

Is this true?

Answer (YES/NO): YES